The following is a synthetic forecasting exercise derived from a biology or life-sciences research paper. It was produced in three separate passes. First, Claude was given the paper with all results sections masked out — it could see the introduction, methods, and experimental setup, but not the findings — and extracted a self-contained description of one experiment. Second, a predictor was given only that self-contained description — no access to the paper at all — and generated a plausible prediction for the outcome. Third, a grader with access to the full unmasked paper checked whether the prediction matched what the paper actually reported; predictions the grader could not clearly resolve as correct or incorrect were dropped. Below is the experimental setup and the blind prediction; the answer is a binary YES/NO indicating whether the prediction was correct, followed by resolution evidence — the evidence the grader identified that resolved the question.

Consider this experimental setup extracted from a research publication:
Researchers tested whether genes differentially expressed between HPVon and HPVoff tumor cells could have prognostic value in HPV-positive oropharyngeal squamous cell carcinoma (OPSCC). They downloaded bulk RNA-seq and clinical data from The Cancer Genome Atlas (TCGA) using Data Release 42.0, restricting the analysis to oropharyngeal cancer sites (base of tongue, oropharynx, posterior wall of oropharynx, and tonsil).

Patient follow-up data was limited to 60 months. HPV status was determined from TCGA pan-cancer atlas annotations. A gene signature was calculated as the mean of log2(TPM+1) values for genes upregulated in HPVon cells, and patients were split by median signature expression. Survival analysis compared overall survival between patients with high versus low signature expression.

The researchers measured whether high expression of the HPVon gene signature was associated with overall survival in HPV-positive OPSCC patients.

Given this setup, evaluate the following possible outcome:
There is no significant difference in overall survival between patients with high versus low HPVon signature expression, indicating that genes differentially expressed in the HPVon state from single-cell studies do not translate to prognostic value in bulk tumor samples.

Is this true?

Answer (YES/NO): NO